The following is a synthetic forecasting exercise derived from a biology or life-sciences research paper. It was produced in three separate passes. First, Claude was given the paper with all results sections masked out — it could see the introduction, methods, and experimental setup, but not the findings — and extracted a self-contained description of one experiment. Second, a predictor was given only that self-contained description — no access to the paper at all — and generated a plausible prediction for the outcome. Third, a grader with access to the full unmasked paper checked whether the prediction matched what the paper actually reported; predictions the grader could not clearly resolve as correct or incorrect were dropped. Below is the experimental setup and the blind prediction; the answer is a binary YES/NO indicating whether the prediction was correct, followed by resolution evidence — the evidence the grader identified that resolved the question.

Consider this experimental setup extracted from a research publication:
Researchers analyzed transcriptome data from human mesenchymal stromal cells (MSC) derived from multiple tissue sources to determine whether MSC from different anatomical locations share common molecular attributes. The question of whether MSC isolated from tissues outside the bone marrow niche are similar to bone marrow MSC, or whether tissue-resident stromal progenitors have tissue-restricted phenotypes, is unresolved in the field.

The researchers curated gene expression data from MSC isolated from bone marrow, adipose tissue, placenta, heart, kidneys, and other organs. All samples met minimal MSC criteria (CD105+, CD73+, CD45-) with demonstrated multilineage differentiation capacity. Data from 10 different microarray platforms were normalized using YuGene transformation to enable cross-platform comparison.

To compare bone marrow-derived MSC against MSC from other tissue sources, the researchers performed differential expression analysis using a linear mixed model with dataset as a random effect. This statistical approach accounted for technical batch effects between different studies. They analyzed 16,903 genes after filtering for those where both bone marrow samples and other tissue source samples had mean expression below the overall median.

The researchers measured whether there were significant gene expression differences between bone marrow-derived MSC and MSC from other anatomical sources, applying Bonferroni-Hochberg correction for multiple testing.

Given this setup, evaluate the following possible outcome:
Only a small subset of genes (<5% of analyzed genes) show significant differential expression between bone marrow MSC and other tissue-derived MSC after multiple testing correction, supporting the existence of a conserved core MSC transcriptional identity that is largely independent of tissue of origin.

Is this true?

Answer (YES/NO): NO